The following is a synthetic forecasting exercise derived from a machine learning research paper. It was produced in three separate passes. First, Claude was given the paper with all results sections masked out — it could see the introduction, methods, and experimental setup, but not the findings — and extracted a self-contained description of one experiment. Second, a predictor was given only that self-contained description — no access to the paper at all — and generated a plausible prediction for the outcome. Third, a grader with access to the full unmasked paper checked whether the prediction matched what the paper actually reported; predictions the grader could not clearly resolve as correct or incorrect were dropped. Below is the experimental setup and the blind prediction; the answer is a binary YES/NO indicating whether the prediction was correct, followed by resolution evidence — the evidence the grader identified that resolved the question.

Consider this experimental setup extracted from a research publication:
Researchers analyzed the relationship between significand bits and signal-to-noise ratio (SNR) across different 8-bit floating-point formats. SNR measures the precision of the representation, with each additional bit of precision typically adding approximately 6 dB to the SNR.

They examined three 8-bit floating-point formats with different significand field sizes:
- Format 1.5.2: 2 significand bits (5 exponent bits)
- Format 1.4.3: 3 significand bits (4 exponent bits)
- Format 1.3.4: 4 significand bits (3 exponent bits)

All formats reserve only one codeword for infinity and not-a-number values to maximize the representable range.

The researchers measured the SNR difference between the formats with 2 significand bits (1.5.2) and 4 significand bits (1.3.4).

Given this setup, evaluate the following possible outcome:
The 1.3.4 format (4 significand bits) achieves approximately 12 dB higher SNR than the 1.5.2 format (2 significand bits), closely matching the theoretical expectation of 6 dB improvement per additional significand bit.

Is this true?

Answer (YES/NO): YES